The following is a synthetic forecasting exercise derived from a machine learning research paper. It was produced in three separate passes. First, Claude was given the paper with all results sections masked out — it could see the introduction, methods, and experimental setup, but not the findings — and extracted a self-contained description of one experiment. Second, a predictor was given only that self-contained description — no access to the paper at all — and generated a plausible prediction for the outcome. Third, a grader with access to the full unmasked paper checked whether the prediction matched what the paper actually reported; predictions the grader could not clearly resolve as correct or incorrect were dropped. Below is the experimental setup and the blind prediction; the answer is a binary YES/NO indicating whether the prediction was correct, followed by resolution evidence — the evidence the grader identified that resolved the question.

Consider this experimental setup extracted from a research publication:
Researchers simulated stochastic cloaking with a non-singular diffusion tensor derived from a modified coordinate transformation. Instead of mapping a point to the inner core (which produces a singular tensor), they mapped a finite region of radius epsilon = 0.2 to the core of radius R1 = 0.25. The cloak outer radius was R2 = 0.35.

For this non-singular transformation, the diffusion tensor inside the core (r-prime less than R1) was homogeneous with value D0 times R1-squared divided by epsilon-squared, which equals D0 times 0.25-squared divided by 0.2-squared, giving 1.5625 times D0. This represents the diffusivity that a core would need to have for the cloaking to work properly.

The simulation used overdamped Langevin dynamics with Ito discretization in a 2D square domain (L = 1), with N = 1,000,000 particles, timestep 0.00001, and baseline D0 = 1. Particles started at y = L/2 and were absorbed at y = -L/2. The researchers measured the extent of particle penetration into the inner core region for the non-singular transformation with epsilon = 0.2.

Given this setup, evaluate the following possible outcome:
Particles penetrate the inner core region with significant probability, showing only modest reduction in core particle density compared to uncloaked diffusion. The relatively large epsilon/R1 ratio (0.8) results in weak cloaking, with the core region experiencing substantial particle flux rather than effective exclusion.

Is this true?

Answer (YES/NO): NO